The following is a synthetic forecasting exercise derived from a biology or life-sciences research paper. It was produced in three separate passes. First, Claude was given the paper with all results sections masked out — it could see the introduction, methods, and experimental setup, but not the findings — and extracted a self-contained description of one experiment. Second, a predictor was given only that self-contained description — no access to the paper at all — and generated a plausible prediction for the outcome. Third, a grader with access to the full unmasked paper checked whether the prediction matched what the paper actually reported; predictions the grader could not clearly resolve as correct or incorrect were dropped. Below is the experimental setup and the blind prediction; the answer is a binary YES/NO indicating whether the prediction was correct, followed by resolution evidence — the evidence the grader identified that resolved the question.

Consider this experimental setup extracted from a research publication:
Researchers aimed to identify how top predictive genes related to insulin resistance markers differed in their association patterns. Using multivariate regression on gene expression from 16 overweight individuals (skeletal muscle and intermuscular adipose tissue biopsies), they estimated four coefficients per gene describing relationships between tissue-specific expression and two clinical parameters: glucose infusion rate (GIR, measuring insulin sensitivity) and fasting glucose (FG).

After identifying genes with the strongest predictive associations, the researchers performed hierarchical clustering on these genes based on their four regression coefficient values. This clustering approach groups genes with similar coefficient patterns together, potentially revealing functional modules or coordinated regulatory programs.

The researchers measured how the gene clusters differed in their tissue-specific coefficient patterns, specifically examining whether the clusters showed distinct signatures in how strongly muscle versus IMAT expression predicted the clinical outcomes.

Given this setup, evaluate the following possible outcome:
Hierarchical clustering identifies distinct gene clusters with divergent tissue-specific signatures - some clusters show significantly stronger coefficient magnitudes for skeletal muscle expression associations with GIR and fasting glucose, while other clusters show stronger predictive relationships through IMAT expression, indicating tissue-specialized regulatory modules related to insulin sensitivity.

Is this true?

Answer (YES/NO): NO